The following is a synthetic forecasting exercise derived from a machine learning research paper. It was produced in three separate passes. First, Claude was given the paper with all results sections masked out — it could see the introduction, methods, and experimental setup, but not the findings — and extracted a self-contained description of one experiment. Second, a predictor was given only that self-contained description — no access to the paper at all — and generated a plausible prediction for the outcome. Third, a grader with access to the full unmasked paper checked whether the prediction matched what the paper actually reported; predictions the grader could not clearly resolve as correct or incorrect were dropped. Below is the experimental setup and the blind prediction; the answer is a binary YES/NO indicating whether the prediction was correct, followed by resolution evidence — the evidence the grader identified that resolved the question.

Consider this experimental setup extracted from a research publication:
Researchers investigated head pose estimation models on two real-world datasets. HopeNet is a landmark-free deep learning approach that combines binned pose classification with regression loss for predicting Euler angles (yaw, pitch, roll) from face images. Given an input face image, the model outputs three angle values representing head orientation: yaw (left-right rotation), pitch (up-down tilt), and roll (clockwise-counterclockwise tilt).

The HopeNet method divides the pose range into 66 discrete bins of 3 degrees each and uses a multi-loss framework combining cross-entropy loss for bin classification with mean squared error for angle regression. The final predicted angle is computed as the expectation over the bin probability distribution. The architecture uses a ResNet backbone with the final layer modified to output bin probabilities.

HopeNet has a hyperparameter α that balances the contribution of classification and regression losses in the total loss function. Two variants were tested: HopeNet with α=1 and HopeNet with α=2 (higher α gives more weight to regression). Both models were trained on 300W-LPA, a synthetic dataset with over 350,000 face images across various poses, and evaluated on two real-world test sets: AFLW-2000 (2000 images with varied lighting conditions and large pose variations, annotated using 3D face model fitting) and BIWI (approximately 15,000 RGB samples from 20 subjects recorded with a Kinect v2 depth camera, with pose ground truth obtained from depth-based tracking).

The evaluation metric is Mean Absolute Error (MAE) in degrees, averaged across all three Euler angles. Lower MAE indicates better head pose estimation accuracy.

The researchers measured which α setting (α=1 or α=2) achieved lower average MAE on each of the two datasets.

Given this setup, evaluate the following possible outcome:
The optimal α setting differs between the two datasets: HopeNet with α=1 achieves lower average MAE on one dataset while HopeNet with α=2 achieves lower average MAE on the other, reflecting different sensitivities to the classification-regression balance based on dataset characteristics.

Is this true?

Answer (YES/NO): YES